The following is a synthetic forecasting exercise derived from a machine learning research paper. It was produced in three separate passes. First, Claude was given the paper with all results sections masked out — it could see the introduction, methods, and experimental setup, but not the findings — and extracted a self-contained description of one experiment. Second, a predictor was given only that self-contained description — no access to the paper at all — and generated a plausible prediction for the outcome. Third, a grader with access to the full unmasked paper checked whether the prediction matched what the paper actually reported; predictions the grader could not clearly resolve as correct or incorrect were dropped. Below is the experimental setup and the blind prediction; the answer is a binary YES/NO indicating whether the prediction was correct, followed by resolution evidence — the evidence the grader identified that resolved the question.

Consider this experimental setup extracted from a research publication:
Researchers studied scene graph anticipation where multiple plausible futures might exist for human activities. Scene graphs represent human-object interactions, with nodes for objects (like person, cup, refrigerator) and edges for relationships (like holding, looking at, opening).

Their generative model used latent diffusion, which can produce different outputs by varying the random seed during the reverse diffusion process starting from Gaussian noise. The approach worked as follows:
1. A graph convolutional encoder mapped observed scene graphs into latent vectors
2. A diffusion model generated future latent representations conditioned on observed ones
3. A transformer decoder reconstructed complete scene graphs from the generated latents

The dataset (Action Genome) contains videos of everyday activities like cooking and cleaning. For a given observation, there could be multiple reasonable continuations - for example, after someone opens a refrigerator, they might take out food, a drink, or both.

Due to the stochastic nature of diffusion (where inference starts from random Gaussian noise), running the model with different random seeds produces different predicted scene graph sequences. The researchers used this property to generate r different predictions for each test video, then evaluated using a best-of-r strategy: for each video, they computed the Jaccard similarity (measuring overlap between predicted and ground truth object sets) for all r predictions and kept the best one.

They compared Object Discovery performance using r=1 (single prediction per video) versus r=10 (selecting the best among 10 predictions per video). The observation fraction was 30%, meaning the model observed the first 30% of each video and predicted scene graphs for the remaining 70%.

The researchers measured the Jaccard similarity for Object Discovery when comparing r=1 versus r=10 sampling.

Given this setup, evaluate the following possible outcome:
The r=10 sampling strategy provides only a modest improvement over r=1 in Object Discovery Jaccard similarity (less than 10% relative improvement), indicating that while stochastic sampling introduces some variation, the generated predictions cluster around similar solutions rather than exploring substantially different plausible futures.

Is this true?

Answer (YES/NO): NO